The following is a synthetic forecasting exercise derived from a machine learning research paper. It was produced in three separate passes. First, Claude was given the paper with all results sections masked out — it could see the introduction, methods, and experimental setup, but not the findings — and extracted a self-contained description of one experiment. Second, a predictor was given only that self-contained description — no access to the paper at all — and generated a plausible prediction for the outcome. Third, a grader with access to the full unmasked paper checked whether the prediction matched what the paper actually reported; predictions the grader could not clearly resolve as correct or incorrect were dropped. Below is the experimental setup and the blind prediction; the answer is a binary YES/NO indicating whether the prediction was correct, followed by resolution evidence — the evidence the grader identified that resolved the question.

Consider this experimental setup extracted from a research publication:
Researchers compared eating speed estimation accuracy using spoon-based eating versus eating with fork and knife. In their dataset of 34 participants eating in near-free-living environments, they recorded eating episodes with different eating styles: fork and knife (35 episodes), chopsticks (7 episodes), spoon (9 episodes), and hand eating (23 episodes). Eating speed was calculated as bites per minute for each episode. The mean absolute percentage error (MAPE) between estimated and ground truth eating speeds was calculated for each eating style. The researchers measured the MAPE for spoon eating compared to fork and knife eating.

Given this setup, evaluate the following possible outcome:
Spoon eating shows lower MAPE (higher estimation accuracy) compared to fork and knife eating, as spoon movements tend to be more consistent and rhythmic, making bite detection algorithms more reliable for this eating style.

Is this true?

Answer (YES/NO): YES